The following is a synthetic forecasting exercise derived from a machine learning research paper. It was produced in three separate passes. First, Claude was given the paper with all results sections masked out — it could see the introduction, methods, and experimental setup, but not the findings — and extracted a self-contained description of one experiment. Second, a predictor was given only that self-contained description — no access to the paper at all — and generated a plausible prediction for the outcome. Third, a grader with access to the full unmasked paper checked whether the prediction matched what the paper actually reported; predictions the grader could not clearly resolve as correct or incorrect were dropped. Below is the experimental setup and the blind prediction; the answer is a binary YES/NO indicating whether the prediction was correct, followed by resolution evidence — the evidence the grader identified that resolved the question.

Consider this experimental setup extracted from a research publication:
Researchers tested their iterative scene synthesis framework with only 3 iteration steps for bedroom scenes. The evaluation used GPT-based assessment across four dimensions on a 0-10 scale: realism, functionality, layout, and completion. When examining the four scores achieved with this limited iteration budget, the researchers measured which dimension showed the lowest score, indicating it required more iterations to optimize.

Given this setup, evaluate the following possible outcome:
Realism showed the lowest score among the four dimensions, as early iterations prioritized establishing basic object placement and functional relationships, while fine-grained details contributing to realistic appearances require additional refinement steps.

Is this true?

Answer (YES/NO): NO